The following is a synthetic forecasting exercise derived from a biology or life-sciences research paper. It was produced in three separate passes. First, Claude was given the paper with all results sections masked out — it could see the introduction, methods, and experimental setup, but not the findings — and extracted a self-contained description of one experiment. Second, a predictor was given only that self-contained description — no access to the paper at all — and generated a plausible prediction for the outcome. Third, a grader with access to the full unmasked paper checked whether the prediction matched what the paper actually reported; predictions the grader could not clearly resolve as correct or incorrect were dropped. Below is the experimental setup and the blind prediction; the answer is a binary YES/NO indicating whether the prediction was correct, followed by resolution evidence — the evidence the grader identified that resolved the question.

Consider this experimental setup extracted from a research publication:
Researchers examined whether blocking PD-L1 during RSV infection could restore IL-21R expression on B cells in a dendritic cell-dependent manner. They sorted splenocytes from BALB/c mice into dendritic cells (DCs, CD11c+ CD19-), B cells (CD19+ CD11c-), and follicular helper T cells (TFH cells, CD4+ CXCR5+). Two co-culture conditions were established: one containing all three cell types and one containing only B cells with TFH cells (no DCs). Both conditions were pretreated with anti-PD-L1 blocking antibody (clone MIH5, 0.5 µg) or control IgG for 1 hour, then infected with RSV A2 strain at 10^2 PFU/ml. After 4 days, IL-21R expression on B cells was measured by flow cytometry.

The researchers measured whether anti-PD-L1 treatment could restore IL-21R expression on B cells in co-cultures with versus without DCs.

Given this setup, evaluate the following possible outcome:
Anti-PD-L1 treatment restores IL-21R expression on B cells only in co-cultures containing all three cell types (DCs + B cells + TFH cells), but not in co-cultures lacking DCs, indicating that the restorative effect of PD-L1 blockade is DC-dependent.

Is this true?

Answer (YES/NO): YES